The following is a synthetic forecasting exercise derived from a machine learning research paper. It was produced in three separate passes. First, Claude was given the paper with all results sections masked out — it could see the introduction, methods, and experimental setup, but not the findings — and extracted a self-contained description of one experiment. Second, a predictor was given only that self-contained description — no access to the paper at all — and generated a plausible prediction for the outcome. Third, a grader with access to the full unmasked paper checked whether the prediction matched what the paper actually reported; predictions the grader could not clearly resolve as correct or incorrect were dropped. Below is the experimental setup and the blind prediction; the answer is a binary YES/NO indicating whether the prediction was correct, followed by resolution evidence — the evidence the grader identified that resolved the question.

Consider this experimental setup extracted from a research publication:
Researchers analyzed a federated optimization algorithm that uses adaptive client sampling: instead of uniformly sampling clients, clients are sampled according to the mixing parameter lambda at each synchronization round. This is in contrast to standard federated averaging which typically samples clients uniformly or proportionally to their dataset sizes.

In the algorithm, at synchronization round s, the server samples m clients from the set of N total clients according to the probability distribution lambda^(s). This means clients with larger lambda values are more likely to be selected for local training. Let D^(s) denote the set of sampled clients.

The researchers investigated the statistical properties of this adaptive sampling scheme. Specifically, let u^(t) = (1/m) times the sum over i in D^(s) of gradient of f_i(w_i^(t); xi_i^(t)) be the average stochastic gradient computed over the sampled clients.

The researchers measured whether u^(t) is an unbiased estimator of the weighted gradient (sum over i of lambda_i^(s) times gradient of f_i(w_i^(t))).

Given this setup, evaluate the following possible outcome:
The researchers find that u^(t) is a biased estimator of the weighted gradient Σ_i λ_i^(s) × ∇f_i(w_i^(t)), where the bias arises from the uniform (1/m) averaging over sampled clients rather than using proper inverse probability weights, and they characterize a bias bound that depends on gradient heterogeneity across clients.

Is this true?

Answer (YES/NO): NO